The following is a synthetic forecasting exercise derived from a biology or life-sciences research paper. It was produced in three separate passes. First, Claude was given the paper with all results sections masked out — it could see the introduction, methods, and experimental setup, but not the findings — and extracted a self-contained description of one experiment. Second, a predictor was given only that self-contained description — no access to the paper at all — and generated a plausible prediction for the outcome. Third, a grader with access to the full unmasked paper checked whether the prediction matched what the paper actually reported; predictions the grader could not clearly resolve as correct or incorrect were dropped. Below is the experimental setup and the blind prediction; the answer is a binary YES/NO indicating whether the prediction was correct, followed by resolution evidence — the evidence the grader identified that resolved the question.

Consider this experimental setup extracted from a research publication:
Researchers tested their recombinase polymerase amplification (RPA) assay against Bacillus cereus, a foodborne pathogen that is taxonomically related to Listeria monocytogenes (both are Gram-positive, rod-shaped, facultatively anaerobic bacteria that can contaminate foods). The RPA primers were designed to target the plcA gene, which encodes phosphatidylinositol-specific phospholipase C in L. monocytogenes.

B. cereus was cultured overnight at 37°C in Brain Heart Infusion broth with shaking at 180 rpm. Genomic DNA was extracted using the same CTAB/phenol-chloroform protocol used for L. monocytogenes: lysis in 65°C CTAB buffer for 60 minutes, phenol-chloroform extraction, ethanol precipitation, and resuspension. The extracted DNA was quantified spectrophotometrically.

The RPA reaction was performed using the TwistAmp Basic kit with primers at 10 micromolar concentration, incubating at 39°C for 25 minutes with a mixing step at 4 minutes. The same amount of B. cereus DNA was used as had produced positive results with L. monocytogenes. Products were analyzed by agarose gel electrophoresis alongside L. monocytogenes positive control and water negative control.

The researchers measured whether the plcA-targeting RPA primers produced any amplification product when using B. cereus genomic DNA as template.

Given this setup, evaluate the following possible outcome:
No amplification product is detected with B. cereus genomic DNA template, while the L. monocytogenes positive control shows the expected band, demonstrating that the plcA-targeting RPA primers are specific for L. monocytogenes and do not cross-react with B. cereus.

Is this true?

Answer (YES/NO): YES